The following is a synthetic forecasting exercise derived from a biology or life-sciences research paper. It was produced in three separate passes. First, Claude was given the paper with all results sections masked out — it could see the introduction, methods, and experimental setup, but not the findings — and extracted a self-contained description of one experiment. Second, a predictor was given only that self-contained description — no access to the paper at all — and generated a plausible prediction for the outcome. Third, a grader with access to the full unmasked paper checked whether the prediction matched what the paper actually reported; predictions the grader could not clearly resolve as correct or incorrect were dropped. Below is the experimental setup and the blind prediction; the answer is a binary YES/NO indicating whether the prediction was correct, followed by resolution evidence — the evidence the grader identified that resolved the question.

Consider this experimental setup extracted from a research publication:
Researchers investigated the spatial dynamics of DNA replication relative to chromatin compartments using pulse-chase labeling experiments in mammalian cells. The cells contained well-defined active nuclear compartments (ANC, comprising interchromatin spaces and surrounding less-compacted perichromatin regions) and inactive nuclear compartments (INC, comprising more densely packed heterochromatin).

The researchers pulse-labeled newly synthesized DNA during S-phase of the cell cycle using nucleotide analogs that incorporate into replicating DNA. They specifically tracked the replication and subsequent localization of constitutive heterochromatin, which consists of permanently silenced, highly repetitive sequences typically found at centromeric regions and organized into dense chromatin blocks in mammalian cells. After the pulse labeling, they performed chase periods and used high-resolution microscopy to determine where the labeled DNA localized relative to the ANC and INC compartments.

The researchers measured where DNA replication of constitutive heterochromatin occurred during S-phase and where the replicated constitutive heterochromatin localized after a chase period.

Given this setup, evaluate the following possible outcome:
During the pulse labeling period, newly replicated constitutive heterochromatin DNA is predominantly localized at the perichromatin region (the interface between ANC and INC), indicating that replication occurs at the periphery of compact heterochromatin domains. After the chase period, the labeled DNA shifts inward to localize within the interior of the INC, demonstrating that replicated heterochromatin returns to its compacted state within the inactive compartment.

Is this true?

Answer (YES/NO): NO